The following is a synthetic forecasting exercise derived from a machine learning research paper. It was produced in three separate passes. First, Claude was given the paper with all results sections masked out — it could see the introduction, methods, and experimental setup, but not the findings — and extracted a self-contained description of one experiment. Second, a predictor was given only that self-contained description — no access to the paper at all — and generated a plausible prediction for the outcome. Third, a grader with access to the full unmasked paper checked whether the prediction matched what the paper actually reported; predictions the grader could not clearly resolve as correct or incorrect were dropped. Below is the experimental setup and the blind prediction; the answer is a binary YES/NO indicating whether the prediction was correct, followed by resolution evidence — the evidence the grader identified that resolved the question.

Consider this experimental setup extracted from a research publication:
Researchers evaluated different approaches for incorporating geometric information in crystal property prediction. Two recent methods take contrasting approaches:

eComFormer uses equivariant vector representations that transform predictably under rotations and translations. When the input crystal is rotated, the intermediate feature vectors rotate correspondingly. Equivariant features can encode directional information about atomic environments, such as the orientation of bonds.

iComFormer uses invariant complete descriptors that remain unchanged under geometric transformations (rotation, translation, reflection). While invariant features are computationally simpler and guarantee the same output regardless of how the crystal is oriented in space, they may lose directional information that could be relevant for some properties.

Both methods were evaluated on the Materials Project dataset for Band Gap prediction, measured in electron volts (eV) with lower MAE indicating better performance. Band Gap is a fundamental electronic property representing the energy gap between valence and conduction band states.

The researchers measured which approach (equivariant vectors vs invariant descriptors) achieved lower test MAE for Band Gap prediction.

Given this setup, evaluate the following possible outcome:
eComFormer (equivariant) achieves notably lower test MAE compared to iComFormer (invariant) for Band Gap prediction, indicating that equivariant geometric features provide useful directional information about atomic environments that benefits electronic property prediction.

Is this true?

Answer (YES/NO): NO